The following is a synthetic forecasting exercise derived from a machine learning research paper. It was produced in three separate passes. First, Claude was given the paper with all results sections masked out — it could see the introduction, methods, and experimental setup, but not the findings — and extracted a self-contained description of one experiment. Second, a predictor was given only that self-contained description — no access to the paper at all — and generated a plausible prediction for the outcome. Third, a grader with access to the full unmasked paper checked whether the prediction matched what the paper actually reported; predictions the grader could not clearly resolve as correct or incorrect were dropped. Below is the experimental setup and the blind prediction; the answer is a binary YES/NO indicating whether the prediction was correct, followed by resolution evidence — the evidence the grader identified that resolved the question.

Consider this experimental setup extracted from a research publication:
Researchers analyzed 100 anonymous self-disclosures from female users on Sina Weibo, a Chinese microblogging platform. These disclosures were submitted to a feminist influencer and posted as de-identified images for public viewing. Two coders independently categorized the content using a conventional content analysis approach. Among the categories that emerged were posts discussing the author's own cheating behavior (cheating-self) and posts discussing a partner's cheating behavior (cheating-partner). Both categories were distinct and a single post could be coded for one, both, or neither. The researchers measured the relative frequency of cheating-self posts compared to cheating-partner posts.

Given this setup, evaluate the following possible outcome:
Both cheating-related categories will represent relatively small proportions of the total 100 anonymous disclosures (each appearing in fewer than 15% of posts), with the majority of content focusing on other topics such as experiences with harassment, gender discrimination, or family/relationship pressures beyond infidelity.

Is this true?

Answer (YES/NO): NO